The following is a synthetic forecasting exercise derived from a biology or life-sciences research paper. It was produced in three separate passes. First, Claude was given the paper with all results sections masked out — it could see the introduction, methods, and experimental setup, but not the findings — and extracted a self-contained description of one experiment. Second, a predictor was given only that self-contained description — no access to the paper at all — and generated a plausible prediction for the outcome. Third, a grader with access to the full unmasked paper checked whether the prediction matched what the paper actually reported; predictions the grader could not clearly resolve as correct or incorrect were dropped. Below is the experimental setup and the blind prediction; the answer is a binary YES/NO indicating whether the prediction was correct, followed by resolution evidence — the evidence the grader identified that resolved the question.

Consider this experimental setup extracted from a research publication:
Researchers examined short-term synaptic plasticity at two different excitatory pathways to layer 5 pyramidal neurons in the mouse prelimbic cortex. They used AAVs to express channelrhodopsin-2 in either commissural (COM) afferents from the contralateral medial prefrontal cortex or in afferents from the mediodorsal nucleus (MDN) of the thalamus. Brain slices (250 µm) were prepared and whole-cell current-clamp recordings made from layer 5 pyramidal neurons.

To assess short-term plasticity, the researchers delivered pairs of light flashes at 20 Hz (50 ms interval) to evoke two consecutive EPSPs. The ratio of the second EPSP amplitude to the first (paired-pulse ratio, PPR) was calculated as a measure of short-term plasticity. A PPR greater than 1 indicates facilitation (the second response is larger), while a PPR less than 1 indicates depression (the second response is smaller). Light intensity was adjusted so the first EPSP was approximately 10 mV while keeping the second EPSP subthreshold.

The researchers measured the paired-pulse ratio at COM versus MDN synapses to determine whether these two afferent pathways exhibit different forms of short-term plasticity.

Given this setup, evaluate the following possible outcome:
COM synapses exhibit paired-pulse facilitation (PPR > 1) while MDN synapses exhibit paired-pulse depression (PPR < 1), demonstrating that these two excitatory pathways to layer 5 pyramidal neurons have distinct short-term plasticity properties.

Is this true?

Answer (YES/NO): NO